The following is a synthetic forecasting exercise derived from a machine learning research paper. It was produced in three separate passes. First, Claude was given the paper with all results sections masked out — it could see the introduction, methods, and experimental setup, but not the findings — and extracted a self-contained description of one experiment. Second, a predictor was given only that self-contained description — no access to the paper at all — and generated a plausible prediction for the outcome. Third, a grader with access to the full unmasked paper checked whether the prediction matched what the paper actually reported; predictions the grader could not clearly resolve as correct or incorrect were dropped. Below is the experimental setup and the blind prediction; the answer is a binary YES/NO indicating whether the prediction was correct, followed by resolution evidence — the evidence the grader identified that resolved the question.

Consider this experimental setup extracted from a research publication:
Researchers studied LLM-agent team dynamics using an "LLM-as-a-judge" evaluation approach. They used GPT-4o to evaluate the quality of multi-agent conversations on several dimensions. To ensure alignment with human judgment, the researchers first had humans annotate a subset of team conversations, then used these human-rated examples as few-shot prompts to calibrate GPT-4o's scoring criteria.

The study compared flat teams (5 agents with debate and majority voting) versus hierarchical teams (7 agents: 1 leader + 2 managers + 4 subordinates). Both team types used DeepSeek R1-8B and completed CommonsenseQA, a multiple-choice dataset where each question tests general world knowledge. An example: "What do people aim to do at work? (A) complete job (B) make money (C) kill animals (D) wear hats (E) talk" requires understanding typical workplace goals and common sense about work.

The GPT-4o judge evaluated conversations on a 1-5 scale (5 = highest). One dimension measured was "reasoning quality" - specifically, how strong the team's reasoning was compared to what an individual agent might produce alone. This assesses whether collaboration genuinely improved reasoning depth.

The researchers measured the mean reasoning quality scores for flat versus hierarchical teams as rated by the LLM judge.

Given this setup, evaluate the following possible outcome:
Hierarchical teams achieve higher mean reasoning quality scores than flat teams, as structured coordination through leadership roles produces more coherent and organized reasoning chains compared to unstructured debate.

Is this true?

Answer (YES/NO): NO